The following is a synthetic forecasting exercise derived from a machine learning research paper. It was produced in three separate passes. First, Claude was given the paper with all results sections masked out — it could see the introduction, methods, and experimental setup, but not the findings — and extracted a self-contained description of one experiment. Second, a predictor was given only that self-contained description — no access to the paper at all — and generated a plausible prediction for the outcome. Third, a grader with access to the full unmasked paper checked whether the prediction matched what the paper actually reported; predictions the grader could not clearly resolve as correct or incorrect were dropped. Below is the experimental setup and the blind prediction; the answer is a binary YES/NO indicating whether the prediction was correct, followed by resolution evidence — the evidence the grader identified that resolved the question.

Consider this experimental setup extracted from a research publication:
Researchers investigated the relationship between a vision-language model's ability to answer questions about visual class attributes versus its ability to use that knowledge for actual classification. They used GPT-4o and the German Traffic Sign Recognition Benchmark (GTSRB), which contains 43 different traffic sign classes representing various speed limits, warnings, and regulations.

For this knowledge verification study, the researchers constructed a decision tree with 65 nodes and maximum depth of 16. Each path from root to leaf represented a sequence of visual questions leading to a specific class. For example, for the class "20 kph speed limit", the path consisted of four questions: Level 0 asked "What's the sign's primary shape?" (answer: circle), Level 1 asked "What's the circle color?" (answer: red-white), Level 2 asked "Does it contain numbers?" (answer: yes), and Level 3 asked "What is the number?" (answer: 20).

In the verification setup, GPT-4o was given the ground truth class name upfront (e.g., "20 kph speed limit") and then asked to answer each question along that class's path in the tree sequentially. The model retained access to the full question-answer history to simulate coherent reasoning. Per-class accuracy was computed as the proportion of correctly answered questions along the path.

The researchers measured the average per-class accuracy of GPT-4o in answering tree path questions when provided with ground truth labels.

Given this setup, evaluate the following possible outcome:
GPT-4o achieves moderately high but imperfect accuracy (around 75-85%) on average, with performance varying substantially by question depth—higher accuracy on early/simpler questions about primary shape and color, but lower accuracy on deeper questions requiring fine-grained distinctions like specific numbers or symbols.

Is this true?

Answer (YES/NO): NO